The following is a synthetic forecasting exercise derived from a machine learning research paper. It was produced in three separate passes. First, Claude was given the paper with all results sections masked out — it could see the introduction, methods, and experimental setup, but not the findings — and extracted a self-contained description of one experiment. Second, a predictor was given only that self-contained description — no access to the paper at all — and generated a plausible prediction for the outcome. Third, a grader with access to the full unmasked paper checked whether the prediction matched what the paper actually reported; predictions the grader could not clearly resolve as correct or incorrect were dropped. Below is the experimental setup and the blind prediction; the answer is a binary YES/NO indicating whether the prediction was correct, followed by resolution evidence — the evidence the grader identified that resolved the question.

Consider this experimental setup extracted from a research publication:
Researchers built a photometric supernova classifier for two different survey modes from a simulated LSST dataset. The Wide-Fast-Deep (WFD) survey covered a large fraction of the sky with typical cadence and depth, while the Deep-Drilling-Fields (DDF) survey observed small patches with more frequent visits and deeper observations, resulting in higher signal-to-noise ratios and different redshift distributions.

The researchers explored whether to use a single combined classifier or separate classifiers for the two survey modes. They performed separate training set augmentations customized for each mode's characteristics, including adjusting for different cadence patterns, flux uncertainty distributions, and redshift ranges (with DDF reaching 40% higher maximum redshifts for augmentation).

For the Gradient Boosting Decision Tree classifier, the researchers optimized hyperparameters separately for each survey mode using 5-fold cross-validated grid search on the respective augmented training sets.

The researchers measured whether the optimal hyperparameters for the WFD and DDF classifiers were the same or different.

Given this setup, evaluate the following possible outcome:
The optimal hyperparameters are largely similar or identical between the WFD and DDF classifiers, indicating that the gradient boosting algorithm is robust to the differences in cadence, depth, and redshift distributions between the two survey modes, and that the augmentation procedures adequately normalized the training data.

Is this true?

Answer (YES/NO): NO